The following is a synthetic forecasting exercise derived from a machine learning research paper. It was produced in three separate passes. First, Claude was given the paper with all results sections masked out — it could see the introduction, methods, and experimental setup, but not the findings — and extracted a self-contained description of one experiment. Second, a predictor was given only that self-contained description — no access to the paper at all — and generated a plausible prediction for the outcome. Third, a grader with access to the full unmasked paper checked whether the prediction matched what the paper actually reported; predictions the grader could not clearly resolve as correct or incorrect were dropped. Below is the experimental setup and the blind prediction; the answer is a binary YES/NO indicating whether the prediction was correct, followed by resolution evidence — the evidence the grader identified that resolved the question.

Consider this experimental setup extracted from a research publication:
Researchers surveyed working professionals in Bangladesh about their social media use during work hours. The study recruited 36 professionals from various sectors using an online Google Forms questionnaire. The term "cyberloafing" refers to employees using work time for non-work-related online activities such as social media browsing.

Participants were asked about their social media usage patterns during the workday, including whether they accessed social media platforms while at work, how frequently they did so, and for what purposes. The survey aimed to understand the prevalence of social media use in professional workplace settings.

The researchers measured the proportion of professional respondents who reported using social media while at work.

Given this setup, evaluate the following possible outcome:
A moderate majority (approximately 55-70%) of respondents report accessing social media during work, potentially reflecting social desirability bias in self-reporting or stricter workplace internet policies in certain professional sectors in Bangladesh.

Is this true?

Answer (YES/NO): NO